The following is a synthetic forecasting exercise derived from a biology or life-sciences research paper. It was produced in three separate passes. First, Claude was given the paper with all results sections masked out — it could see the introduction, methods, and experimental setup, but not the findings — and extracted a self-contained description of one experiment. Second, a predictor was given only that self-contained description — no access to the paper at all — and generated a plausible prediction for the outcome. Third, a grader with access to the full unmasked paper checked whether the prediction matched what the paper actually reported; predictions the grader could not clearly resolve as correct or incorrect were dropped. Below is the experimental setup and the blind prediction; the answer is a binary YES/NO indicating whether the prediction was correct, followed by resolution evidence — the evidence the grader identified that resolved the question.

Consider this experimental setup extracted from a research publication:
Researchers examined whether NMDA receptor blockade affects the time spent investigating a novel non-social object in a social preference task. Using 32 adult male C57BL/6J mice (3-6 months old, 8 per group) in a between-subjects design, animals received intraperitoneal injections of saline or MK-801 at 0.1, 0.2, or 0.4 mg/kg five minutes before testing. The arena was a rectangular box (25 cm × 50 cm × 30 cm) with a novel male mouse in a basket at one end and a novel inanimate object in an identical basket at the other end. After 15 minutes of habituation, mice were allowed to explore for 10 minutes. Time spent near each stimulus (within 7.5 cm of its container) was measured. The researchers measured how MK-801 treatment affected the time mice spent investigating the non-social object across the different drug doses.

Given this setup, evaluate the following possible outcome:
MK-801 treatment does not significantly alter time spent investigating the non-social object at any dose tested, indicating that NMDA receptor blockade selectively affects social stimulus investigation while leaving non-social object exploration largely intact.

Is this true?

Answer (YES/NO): YES